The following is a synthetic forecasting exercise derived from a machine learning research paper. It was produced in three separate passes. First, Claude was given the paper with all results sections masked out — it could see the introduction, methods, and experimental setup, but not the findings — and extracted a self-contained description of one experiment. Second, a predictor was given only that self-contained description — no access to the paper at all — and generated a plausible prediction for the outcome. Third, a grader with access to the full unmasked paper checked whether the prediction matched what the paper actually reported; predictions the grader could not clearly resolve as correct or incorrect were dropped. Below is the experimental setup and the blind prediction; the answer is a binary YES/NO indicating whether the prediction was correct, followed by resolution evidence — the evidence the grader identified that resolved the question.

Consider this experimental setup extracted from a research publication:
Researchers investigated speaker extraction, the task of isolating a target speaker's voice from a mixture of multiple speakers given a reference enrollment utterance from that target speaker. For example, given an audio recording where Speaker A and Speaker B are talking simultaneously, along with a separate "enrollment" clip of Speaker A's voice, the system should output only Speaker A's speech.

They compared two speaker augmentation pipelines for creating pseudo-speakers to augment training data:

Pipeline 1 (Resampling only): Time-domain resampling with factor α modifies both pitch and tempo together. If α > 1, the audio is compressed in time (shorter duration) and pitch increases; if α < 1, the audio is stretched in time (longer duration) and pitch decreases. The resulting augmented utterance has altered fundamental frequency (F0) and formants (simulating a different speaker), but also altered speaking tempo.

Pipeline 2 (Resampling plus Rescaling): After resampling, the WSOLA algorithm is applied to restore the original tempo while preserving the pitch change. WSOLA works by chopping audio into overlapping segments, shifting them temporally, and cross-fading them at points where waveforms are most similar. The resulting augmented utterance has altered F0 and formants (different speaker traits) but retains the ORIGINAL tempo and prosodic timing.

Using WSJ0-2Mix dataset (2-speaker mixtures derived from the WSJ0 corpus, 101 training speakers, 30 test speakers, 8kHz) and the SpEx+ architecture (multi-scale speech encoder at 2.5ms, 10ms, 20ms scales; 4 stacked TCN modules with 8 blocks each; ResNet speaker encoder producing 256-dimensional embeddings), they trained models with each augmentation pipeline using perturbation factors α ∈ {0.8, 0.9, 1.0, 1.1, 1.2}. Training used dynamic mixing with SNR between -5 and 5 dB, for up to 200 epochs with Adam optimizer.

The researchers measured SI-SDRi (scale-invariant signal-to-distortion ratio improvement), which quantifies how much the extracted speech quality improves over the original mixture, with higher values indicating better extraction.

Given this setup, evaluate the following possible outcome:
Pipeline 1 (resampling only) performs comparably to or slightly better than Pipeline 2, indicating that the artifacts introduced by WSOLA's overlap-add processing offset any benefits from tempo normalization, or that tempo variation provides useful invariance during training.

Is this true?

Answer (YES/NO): NO